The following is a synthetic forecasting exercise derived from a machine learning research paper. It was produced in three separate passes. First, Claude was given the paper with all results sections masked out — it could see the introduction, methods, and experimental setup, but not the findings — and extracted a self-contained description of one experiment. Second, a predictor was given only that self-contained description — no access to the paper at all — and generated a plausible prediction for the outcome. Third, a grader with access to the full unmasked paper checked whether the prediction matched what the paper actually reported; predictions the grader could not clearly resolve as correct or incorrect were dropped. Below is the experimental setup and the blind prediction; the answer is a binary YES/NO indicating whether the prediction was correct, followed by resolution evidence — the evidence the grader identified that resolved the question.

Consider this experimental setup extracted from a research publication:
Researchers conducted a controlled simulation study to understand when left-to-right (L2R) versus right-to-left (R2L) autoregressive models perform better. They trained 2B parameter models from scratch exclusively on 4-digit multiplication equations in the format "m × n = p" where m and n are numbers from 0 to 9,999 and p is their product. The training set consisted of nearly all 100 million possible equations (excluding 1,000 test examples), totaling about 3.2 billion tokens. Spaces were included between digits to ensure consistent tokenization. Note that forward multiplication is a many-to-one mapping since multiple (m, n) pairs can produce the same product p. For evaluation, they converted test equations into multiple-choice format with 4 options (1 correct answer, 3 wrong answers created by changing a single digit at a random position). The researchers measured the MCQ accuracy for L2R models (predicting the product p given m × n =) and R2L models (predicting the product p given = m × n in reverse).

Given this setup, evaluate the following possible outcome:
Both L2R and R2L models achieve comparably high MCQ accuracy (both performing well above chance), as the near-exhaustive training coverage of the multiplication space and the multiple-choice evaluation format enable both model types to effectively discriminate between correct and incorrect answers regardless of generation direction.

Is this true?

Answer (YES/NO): NO